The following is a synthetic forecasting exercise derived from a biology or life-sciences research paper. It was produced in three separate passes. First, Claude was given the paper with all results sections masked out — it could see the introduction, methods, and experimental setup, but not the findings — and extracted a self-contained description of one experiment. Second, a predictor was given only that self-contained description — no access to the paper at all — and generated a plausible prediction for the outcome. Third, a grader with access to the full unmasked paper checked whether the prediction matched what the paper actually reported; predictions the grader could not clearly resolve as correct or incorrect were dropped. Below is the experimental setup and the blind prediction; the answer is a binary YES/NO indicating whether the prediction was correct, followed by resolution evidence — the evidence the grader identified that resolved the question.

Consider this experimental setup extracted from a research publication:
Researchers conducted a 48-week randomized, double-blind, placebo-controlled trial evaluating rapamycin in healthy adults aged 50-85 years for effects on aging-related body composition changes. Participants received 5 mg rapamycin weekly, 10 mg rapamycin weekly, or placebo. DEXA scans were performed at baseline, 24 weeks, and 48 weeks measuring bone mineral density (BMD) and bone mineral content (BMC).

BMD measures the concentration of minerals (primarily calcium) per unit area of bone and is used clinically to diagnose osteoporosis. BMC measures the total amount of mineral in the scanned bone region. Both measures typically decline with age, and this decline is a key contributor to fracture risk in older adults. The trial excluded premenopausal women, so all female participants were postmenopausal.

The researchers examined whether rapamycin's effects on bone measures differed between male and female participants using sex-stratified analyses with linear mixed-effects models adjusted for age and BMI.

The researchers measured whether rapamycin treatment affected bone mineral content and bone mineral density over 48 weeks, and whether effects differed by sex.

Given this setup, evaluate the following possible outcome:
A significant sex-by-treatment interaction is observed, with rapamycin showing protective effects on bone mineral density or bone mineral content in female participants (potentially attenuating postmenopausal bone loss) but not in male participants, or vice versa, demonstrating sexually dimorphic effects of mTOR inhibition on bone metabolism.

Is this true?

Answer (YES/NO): YES